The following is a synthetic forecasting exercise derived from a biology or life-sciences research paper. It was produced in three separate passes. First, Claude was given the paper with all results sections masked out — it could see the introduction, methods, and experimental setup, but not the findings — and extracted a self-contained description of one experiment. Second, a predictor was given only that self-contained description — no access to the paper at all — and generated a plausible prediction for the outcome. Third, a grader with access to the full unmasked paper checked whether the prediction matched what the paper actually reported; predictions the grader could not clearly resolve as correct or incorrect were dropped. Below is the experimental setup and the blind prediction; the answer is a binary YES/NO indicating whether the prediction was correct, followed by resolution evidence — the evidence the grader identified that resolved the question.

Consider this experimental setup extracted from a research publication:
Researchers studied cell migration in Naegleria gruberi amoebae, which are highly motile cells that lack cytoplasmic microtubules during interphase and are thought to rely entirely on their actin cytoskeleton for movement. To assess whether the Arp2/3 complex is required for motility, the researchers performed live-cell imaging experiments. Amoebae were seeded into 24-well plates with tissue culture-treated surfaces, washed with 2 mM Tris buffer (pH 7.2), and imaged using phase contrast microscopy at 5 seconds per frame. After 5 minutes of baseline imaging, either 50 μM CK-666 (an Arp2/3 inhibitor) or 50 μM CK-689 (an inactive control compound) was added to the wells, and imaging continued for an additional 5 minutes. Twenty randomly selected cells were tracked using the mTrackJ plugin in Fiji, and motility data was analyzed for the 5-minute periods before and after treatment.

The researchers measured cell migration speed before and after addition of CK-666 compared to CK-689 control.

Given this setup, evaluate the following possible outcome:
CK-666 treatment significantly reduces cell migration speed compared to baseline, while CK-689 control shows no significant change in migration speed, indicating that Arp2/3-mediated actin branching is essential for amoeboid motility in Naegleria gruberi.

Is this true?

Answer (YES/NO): NO